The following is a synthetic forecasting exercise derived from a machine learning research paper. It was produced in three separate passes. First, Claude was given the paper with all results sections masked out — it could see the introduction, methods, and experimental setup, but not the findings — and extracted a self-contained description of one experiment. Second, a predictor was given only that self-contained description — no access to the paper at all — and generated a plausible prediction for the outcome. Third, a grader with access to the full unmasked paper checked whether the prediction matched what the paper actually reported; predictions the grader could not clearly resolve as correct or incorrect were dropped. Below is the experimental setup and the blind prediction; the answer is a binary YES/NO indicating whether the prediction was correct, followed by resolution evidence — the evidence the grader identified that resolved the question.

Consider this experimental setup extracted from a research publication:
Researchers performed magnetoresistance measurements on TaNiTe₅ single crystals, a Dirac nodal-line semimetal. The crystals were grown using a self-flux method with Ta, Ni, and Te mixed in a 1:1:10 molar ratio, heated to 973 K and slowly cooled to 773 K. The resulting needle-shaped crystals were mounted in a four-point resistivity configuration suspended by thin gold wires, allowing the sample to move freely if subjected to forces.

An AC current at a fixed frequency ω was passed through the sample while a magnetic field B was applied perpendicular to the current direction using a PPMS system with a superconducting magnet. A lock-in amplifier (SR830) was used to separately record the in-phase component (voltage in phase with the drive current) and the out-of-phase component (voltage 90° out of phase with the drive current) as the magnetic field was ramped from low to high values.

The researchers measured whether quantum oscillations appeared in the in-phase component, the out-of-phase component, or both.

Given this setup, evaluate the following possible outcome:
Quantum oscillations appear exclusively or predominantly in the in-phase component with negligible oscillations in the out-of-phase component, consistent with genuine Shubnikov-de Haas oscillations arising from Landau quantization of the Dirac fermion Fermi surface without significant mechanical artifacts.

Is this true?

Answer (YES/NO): NO